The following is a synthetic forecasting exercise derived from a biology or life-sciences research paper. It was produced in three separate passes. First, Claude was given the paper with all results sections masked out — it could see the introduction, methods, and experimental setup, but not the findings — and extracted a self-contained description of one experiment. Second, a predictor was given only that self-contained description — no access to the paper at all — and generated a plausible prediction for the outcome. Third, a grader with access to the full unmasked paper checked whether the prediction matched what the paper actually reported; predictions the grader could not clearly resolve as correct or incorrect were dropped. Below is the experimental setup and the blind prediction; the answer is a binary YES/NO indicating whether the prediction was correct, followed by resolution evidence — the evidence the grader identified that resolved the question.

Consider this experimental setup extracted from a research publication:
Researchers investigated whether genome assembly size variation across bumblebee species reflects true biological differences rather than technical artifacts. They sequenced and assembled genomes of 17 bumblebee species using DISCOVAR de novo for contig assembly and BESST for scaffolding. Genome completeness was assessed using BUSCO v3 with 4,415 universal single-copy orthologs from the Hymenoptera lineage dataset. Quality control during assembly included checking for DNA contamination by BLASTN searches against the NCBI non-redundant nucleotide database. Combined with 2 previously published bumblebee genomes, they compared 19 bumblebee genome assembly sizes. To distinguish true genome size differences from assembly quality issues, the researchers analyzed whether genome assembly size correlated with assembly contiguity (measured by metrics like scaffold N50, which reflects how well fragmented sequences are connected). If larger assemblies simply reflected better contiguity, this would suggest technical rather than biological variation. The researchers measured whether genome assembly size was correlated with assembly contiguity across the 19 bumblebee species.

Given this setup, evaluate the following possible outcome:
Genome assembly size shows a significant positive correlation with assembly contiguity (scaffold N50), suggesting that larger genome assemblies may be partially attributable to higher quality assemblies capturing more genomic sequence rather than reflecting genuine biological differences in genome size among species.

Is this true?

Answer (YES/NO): NO